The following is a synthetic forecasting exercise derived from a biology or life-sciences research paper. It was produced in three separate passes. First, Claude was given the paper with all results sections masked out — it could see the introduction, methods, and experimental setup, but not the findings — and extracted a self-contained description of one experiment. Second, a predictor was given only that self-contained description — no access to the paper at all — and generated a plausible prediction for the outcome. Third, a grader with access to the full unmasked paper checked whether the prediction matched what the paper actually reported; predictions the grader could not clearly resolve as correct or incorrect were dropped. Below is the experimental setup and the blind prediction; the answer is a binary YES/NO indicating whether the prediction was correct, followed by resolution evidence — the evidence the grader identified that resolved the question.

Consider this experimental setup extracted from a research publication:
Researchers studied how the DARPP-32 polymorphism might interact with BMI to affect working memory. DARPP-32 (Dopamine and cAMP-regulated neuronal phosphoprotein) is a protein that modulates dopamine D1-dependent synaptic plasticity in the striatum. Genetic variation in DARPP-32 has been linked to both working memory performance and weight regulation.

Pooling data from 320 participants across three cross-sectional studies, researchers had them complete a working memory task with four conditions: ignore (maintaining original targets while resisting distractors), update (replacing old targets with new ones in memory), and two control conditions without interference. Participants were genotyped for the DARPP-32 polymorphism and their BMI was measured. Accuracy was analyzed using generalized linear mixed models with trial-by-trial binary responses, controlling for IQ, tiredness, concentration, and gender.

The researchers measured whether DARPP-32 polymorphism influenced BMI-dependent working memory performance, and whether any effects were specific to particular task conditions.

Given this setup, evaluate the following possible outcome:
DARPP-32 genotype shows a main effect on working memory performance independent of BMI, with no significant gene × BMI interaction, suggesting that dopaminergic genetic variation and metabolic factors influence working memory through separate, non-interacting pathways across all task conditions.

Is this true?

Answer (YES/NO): NO